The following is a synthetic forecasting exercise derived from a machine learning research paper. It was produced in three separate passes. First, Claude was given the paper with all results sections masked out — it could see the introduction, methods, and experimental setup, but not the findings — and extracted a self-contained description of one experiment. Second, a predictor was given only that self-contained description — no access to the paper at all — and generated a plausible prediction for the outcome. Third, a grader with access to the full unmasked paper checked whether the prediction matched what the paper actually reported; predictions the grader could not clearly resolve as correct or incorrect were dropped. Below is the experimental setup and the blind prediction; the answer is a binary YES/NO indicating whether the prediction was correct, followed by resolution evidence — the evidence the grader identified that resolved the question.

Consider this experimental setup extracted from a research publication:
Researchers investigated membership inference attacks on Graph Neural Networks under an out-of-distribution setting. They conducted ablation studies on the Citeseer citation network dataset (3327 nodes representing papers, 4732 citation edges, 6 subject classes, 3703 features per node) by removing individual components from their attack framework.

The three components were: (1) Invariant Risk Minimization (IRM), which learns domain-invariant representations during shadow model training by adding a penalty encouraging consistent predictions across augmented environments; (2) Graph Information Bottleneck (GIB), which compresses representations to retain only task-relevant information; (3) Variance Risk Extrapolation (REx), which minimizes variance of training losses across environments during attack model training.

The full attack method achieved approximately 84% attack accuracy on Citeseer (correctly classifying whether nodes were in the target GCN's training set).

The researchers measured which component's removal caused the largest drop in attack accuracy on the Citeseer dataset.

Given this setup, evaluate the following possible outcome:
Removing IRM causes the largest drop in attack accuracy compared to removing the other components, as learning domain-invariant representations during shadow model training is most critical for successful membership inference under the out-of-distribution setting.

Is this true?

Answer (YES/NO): YES